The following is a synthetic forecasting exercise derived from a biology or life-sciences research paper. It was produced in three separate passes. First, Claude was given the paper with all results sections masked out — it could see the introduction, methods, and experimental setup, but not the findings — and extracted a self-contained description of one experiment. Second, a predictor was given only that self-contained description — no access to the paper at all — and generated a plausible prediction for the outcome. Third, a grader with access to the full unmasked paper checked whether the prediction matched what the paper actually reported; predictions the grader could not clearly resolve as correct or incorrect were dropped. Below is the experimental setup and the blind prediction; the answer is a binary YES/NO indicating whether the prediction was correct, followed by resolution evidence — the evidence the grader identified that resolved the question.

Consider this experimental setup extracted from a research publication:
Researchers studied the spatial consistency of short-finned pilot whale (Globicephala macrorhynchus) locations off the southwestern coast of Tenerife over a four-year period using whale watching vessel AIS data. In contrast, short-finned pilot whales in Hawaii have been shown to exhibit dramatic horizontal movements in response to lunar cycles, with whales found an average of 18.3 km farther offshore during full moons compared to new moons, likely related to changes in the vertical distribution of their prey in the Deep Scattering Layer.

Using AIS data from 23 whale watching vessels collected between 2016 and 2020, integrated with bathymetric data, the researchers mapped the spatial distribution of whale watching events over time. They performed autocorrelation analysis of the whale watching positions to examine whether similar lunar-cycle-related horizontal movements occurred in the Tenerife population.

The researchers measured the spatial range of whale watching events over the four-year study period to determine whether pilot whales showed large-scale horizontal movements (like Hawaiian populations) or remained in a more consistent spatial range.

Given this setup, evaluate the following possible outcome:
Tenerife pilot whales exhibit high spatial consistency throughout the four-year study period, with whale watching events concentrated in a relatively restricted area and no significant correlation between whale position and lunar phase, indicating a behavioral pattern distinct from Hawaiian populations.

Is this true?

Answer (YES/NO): YES